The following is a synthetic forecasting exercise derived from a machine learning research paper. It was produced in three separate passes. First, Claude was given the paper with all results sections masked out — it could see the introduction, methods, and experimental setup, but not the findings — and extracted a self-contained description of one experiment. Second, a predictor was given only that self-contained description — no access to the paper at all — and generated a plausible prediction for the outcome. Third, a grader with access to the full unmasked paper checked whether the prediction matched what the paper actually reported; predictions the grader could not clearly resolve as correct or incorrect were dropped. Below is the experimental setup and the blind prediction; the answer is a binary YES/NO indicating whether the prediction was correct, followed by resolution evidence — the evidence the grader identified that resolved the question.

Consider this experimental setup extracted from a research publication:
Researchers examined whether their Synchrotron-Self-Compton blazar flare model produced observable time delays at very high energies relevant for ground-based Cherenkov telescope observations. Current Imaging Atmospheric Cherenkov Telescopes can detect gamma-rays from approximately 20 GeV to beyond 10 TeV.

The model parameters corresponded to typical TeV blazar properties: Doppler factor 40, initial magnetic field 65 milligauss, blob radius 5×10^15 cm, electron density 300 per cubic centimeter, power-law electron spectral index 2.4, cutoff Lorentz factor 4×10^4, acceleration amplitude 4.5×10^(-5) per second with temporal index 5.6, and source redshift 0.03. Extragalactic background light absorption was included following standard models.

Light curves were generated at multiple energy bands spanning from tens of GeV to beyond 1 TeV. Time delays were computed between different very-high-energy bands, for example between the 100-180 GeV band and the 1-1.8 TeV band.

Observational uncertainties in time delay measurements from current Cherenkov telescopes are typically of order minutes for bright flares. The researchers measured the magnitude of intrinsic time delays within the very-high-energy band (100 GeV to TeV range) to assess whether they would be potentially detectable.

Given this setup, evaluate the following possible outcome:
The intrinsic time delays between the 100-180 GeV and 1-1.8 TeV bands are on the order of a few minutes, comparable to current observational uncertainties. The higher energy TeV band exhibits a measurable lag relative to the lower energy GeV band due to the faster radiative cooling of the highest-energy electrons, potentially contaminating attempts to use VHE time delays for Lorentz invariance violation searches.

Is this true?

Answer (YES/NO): NO